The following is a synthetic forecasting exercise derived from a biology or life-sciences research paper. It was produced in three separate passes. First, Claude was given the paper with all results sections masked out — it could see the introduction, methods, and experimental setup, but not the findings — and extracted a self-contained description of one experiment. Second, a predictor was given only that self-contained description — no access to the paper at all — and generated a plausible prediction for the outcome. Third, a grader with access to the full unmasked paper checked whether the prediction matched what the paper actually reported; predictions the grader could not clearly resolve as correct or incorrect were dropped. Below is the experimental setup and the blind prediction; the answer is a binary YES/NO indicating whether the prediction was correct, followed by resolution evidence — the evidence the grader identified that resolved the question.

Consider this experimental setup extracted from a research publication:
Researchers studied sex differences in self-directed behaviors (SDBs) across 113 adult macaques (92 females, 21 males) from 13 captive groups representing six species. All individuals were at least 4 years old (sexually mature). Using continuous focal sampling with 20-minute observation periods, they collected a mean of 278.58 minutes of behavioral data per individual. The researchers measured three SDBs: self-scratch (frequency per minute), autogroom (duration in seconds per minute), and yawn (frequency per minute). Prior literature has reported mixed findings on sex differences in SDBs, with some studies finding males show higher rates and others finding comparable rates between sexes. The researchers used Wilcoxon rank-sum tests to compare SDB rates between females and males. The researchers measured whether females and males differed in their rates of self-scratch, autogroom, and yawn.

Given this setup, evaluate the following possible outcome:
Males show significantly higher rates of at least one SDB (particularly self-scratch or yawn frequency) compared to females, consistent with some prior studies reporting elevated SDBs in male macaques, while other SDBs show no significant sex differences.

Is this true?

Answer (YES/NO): YES